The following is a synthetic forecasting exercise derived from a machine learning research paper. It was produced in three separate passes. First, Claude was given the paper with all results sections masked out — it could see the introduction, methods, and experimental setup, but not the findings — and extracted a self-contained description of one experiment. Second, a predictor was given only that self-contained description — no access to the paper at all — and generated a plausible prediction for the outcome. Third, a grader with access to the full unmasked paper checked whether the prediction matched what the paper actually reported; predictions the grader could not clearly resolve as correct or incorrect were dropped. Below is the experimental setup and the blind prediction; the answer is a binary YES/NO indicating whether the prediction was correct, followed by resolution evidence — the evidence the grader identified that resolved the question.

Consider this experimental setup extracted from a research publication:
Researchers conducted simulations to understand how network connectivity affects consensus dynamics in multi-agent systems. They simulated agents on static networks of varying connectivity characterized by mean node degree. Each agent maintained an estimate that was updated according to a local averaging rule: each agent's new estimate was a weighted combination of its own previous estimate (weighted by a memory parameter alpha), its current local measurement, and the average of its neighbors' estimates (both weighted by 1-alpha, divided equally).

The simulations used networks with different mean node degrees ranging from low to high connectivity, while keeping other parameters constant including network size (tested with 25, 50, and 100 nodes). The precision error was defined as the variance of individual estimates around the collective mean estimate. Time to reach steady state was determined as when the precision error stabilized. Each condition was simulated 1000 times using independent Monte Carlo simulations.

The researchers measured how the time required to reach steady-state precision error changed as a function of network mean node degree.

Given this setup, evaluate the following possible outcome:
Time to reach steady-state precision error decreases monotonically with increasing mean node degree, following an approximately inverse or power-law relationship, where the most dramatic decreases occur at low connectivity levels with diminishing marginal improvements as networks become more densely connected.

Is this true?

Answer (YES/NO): NO